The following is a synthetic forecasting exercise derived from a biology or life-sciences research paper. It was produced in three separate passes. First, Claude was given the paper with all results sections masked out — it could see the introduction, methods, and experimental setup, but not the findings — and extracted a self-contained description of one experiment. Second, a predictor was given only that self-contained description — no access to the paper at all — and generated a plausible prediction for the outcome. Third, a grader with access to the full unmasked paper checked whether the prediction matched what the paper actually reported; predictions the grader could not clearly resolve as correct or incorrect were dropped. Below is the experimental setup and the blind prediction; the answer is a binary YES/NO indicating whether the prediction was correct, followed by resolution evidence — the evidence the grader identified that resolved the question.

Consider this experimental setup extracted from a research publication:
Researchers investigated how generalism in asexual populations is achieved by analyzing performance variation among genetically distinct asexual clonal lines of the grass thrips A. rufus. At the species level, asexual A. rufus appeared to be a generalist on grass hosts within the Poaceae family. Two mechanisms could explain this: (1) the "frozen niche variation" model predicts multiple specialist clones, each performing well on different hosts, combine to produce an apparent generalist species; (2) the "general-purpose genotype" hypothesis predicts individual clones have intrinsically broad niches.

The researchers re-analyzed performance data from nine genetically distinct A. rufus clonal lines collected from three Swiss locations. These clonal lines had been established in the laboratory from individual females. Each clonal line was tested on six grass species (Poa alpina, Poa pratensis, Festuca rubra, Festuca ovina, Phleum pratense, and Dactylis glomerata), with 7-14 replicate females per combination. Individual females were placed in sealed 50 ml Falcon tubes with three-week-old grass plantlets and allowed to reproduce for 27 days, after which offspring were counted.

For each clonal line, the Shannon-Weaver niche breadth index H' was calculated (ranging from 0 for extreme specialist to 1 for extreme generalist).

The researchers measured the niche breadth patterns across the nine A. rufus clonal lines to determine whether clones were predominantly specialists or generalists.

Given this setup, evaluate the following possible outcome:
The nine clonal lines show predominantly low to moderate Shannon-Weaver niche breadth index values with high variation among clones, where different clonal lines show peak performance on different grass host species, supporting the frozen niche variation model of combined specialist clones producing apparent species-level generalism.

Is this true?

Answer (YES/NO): NO